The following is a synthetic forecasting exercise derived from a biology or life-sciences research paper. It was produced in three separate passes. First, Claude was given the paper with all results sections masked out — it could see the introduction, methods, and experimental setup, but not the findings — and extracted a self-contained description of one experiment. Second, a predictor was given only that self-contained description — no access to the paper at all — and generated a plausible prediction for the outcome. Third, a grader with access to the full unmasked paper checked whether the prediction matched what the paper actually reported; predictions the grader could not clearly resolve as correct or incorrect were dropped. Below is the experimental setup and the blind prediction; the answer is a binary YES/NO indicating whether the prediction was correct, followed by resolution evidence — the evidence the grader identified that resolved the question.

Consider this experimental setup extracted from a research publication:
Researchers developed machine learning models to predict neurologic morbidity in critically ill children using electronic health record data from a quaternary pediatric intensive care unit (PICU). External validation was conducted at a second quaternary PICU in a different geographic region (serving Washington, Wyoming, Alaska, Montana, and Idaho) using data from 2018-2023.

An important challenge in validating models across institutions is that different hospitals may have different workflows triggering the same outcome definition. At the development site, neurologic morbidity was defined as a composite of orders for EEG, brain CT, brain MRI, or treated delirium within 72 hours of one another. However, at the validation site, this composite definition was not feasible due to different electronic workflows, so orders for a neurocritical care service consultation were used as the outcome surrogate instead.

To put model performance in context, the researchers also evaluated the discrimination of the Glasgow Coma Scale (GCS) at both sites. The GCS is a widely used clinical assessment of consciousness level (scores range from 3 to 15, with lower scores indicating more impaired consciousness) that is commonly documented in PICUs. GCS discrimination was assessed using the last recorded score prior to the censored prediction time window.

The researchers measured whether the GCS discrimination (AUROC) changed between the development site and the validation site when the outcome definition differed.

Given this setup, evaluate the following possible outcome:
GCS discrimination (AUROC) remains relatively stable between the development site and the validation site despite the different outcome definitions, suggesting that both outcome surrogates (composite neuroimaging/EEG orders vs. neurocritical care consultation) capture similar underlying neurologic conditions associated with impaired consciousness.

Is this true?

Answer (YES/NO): NO